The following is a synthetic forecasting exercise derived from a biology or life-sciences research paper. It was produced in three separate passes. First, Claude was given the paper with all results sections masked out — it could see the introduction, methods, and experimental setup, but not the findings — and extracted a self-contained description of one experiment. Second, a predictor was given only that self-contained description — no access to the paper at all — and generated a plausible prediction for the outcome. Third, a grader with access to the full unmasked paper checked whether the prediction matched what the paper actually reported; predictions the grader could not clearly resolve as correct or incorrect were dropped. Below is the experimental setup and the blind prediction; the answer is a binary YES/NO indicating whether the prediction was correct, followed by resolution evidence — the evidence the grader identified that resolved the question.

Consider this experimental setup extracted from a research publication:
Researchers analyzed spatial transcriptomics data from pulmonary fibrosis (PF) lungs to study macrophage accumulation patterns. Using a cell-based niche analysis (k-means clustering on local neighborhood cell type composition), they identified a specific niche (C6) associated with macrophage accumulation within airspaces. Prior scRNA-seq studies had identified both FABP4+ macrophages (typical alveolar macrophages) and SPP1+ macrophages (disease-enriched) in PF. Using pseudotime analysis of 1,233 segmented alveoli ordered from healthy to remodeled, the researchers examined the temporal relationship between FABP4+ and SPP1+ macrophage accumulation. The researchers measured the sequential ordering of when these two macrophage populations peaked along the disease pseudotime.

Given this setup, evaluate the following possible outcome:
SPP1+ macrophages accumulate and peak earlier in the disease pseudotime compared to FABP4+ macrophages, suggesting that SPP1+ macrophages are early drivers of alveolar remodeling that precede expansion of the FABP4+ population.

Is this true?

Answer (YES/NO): NO